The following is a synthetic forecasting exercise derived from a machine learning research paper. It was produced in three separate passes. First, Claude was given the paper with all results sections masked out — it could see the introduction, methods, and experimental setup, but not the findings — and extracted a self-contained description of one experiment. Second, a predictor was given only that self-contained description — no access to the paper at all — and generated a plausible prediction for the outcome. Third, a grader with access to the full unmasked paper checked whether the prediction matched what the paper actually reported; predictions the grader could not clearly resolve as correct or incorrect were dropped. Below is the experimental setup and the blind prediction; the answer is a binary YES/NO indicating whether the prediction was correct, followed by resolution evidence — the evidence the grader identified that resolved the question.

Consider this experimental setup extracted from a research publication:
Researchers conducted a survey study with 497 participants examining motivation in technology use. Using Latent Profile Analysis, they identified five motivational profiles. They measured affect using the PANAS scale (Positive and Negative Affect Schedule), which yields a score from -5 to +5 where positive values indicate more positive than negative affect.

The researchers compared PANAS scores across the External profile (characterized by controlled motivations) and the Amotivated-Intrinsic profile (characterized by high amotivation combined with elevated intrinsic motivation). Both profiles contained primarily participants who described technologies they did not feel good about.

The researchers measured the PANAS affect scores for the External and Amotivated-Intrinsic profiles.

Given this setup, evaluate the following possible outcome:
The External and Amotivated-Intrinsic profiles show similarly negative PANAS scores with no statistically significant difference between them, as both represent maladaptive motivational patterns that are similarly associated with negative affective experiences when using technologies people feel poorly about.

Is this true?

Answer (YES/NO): NO